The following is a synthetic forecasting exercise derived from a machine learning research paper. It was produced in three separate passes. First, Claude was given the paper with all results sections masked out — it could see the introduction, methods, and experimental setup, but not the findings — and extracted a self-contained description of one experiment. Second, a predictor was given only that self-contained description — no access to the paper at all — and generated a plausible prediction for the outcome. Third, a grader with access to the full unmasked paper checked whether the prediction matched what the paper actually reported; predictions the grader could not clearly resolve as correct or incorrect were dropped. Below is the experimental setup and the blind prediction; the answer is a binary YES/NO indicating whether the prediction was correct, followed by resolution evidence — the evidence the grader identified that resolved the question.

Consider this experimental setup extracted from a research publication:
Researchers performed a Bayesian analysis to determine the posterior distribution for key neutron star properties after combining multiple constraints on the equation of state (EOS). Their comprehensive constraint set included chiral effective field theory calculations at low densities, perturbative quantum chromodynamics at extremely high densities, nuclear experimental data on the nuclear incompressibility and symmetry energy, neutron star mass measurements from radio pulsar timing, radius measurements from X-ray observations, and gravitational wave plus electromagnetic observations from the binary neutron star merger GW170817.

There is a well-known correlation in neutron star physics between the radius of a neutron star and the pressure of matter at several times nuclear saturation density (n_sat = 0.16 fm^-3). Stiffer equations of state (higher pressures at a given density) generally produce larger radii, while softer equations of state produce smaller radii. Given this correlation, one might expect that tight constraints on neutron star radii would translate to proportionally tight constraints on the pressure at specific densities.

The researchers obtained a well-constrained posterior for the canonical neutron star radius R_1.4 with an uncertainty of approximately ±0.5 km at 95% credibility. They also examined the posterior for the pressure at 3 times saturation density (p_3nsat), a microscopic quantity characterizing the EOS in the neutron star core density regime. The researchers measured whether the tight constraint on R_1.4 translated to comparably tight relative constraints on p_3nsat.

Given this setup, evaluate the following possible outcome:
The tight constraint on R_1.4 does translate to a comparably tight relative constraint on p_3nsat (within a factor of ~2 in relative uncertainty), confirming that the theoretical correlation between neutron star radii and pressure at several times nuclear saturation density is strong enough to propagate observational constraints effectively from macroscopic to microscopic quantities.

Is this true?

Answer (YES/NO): NO